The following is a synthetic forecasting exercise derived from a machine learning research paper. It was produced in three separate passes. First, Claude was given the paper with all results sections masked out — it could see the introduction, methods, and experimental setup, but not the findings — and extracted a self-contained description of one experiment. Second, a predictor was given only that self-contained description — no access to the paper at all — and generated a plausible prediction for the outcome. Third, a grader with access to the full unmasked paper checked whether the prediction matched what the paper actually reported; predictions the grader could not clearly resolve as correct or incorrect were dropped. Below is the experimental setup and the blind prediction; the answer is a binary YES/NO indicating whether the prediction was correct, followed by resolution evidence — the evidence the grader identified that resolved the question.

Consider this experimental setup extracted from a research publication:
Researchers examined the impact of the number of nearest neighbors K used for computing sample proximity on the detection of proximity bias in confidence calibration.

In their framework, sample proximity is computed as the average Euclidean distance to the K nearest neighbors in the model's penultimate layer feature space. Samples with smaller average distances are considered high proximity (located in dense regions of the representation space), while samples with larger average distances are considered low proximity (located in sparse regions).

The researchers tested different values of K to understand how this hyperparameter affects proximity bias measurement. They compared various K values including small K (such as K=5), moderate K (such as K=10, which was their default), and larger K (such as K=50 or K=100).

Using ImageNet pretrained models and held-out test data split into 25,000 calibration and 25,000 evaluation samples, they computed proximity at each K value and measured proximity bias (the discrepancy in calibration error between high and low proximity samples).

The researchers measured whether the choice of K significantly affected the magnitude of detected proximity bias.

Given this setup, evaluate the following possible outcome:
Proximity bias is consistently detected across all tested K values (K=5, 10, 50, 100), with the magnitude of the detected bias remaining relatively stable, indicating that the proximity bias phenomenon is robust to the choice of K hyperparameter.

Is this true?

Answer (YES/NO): NO